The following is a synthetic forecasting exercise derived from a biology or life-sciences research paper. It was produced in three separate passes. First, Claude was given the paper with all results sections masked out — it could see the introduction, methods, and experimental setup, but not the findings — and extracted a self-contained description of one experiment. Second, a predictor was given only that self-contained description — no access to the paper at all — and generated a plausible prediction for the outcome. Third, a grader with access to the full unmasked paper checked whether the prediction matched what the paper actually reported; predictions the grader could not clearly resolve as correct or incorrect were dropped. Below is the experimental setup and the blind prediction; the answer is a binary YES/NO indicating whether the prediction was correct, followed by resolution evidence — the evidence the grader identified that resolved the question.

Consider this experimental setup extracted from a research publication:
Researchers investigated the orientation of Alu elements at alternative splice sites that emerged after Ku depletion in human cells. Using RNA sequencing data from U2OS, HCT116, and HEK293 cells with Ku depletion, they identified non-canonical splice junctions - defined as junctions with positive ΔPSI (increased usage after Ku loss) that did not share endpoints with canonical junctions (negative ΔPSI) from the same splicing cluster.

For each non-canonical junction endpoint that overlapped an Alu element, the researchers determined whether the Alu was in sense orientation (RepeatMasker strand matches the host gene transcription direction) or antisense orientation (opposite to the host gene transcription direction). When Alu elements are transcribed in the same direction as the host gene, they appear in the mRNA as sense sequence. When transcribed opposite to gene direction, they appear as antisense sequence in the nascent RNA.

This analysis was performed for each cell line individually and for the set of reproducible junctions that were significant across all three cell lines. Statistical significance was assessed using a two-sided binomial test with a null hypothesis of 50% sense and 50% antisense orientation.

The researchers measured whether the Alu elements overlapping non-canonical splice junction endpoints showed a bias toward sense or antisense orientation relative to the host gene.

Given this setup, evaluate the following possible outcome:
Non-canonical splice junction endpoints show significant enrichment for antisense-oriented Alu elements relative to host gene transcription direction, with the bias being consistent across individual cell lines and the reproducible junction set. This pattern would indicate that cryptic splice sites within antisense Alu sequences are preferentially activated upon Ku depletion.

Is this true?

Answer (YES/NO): YES